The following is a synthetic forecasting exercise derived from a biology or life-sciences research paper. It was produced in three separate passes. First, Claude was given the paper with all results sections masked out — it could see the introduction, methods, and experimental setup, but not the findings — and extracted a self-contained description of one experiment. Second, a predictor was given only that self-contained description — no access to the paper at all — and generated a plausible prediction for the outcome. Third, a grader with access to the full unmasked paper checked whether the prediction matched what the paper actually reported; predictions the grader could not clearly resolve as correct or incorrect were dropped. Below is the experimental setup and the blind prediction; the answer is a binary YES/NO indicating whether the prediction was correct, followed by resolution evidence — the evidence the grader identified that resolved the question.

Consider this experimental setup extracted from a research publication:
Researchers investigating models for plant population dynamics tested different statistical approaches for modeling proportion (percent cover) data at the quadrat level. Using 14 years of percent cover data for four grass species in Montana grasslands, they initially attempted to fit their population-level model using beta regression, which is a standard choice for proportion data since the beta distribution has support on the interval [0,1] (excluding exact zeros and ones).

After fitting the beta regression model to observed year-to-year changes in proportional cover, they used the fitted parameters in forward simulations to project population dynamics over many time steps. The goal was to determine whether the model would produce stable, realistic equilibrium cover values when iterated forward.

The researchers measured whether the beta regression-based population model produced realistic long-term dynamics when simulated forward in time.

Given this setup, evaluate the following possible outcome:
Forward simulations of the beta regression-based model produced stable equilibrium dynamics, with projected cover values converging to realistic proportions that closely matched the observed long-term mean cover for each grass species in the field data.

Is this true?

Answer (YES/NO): NO